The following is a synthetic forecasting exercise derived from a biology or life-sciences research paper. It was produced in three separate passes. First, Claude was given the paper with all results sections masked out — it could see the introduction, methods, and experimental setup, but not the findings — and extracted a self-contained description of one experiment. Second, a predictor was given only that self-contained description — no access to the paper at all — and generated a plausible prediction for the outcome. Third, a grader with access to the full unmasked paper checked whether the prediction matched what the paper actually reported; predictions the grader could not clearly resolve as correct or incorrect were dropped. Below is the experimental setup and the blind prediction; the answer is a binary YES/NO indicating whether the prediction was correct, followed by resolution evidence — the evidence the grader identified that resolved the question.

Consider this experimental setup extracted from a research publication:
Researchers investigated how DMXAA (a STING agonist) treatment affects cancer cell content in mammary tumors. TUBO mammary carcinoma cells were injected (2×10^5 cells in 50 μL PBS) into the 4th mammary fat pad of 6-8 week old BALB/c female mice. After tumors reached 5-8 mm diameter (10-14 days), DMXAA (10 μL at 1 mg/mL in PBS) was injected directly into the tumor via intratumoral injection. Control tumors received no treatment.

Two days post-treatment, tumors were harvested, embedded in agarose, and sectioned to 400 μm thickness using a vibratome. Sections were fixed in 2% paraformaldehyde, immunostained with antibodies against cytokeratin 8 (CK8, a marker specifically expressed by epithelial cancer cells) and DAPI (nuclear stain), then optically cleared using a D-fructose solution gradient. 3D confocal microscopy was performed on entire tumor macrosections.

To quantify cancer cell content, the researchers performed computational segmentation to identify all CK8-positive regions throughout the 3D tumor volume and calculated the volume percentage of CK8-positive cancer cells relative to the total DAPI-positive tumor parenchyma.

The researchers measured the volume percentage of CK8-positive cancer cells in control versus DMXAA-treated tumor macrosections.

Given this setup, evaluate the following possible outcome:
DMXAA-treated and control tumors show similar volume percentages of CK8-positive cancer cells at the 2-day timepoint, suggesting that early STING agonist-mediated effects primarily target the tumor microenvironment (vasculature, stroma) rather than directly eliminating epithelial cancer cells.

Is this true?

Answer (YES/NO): NO